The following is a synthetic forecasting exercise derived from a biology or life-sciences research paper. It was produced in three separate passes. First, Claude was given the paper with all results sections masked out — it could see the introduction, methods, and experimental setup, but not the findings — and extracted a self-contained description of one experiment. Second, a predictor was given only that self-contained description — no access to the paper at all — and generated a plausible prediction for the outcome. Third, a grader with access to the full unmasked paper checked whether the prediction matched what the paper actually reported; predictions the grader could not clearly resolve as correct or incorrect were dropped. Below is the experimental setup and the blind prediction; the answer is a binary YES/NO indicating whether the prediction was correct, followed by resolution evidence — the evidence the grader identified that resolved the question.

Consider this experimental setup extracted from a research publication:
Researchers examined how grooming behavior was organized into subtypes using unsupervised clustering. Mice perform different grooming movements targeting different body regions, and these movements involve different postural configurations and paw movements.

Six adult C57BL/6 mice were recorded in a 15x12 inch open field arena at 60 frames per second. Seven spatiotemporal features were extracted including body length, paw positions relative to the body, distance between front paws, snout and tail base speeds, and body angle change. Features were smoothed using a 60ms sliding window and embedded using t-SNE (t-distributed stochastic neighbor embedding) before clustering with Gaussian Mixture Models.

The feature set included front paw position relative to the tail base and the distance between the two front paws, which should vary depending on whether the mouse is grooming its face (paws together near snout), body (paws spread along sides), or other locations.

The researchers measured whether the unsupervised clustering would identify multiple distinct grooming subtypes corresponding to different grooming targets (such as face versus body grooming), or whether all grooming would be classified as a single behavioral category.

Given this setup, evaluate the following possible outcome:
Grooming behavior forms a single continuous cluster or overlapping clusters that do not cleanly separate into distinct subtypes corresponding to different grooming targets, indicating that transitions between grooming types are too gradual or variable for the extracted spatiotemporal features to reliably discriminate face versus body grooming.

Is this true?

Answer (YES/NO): NO